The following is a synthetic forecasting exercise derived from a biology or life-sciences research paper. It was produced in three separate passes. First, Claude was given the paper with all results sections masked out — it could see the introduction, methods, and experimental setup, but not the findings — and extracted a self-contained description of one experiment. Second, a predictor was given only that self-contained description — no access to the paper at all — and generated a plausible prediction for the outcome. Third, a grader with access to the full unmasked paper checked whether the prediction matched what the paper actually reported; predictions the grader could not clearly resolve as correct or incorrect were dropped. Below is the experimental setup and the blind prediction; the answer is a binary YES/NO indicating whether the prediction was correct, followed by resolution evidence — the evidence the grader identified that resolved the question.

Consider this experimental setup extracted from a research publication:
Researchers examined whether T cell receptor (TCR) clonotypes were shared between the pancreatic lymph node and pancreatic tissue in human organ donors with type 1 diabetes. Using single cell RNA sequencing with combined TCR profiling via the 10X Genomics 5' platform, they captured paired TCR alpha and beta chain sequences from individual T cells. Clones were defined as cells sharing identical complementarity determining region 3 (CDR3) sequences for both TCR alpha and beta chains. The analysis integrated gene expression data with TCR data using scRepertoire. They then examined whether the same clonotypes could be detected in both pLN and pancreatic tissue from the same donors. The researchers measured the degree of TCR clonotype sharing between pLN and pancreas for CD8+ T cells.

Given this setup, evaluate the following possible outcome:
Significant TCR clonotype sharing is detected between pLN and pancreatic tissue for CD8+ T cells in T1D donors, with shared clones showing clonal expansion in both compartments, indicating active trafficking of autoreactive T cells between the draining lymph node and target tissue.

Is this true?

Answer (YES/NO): NO